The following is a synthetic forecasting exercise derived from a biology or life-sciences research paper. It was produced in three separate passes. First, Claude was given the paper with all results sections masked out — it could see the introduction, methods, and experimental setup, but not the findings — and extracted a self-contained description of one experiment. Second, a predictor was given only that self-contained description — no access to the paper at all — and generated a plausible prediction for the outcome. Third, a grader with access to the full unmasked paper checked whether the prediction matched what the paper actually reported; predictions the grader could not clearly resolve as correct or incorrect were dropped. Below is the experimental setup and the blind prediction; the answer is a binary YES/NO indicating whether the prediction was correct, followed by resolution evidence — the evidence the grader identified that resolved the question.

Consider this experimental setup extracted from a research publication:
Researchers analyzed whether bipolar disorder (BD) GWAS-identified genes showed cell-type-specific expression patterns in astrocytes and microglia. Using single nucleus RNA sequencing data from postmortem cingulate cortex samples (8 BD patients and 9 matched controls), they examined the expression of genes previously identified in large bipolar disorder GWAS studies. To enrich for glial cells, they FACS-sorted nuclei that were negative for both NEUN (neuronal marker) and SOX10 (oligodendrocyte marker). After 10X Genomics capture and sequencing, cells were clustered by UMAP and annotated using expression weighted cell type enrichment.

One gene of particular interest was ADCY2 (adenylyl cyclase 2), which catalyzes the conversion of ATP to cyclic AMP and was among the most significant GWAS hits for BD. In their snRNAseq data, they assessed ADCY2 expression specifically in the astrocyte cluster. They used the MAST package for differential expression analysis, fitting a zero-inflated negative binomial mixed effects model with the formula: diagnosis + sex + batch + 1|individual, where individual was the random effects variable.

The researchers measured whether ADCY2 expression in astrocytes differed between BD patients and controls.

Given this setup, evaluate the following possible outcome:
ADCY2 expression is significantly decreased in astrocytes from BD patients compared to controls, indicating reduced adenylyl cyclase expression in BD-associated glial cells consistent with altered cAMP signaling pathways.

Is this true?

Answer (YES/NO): NO